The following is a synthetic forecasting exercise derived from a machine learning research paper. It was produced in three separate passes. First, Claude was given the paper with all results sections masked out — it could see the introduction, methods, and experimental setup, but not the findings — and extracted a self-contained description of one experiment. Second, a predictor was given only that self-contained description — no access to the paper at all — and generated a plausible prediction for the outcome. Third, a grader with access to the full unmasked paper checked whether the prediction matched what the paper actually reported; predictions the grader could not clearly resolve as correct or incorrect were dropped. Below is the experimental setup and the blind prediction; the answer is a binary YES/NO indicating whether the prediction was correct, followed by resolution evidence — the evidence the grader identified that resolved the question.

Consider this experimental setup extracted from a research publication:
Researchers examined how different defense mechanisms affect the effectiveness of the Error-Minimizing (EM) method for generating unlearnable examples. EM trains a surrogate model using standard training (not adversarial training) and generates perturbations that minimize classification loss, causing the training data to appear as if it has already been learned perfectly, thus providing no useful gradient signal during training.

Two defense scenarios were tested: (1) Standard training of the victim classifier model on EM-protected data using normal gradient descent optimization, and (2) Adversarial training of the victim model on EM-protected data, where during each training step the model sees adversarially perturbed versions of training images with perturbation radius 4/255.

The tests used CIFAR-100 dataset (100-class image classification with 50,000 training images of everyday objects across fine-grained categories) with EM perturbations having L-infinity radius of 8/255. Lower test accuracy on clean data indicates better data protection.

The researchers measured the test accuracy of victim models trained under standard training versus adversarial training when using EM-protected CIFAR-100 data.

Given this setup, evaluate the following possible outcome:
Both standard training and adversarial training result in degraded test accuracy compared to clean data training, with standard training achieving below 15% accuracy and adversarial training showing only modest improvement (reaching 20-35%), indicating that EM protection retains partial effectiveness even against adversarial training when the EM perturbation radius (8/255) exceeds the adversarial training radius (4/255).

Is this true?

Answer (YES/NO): NO